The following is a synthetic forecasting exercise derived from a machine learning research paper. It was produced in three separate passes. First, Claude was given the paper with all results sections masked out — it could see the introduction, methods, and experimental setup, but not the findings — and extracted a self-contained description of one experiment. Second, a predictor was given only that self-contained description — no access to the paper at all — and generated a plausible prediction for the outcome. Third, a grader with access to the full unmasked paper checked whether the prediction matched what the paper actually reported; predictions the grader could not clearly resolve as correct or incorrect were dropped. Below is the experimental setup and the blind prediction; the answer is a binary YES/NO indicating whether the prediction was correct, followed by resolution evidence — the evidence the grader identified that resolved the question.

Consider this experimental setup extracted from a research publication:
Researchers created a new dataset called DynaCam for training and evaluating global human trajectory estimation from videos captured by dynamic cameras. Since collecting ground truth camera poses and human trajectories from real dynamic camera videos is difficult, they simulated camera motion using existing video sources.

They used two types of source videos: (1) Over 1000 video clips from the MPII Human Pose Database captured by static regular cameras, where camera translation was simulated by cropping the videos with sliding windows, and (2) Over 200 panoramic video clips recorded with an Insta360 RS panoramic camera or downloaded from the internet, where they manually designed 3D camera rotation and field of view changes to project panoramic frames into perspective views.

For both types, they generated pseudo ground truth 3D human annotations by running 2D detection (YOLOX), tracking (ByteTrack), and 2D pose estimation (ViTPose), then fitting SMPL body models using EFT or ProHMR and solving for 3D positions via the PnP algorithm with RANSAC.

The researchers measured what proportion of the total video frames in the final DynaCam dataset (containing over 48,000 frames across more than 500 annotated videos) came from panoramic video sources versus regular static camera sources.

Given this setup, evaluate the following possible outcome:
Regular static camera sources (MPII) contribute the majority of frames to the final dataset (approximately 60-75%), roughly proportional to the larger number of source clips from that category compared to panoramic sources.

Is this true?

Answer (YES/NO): NO